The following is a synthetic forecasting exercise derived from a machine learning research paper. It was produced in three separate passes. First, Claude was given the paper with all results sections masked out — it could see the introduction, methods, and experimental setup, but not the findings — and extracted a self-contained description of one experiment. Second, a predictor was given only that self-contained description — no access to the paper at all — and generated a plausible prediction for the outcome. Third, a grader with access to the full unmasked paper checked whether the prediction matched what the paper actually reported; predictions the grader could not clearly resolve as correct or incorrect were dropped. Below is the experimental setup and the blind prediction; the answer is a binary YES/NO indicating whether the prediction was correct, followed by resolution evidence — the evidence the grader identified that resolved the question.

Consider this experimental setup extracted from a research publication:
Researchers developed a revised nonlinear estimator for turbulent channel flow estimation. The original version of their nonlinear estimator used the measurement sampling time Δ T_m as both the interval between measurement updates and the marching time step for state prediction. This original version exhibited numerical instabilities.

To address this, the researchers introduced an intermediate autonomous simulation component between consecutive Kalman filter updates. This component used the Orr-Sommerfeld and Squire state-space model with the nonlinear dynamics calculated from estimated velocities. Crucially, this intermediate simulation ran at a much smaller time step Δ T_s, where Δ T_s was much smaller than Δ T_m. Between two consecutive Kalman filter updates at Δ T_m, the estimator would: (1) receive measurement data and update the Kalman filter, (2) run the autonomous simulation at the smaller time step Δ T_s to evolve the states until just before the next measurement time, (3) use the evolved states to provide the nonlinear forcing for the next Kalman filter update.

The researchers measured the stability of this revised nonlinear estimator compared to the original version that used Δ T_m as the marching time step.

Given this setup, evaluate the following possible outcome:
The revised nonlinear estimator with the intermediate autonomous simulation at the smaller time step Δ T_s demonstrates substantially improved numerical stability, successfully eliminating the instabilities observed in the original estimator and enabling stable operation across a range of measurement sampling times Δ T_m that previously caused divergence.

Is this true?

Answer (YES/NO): YES